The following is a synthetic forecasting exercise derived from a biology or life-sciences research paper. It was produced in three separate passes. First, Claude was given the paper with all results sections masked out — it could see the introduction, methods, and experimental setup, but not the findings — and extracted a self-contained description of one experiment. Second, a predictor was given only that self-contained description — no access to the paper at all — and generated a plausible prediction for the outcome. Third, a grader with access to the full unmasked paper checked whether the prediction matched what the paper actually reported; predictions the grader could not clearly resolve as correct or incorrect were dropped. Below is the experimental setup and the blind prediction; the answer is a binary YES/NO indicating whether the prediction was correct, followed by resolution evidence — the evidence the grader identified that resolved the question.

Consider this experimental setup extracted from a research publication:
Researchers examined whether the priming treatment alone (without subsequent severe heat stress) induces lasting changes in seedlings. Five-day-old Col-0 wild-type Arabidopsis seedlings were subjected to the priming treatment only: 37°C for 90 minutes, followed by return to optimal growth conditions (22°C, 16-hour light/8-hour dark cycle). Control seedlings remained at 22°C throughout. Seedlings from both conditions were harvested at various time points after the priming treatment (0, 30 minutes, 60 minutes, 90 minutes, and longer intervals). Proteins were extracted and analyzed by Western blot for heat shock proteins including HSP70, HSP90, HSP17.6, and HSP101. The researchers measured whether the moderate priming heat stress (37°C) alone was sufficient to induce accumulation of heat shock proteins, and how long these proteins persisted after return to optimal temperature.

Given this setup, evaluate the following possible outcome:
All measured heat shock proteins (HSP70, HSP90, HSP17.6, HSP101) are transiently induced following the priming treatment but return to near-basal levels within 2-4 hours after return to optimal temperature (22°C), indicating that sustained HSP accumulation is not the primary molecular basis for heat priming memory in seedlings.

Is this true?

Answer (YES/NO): NO